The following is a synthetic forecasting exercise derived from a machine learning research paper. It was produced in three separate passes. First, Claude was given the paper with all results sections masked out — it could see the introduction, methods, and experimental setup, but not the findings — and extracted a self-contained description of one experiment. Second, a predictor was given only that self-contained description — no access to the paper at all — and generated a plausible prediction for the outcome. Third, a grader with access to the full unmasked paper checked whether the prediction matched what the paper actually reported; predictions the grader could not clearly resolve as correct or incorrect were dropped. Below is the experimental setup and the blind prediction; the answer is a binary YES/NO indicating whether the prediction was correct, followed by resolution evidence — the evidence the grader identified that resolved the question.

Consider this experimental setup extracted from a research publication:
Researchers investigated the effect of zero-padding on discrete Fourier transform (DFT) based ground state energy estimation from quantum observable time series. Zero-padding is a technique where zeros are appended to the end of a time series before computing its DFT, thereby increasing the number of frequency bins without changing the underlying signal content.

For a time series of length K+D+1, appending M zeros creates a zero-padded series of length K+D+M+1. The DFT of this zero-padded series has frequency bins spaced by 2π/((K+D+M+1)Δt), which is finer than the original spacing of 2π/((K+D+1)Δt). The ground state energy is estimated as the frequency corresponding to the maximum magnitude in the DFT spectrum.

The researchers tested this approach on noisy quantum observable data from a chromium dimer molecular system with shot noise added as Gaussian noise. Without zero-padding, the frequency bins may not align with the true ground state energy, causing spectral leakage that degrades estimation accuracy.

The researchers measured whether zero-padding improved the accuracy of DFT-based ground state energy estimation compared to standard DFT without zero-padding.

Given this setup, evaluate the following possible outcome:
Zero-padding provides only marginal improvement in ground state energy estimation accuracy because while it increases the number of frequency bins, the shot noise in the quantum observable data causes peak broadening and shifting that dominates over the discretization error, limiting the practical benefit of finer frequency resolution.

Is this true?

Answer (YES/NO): NO